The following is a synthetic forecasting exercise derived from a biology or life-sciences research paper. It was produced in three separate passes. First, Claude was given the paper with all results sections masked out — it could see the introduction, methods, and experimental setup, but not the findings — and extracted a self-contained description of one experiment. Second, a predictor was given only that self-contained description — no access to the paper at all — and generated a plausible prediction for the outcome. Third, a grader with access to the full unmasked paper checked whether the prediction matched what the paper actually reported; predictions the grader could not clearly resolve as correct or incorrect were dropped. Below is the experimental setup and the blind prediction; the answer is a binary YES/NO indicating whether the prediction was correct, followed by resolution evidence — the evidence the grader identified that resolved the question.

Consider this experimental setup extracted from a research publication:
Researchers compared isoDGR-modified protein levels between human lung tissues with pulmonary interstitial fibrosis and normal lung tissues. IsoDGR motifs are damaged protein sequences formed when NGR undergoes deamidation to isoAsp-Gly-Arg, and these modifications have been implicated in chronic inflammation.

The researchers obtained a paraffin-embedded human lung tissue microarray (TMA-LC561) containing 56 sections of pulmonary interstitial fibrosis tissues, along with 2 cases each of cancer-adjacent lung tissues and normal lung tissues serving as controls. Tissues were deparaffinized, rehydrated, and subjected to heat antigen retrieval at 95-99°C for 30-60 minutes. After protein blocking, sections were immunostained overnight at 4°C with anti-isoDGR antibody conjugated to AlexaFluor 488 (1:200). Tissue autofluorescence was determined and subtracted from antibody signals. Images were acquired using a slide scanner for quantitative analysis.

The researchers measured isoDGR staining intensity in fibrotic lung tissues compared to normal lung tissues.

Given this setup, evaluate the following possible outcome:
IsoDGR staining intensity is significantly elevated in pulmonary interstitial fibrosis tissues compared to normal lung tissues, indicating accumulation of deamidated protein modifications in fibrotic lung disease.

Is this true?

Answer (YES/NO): YES